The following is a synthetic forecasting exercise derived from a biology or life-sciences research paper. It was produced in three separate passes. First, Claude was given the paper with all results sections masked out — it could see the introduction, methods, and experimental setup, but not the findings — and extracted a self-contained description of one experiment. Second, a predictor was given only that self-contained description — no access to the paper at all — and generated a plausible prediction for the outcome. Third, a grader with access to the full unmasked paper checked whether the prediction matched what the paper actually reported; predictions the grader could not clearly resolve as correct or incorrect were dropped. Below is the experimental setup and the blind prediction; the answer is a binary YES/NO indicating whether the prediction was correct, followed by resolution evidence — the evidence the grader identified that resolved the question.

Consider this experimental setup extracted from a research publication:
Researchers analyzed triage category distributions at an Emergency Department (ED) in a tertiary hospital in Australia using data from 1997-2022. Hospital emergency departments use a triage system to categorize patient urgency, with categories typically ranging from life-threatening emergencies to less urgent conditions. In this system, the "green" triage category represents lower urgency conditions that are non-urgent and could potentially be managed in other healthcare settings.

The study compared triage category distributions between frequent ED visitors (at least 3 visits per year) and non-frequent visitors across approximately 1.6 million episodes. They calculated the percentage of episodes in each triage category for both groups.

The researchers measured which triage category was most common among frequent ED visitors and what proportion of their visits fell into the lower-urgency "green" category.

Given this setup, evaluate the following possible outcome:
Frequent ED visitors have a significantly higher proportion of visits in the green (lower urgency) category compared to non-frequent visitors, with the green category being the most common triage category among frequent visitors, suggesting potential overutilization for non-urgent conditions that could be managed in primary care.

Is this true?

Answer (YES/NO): NO